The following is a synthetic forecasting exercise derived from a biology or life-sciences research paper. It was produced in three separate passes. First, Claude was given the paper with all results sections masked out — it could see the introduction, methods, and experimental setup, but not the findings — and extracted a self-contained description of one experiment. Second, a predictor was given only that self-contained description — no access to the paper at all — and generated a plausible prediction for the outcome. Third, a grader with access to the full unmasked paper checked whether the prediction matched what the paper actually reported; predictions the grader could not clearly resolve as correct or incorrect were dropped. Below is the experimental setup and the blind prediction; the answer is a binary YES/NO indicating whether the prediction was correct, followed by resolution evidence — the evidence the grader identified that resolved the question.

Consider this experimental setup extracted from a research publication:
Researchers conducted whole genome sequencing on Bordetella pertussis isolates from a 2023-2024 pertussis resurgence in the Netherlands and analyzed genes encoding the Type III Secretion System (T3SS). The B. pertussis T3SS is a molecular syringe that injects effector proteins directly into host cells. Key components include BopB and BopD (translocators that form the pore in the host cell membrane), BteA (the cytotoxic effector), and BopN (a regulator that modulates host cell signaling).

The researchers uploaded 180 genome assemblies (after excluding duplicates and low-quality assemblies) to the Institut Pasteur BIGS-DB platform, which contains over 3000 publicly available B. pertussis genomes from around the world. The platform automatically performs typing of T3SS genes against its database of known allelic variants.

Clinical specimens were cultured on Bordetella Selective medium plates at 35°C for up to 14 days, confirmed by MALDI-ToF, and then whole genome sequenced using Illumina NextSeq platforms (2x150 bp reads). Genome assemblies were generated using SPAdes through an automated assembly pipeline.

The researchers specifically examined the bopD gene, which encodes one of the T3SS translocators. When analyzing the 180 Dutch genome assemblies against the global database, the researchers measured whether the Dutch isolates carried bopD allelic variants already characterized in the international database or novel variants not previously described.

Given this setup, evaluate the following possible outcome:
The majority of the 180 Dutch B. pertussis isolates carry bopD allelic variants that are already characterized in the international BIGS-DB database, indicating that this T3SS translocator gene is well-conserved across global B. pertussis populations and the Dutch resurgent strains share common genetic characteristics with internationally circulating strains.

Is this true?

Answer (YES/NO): NO